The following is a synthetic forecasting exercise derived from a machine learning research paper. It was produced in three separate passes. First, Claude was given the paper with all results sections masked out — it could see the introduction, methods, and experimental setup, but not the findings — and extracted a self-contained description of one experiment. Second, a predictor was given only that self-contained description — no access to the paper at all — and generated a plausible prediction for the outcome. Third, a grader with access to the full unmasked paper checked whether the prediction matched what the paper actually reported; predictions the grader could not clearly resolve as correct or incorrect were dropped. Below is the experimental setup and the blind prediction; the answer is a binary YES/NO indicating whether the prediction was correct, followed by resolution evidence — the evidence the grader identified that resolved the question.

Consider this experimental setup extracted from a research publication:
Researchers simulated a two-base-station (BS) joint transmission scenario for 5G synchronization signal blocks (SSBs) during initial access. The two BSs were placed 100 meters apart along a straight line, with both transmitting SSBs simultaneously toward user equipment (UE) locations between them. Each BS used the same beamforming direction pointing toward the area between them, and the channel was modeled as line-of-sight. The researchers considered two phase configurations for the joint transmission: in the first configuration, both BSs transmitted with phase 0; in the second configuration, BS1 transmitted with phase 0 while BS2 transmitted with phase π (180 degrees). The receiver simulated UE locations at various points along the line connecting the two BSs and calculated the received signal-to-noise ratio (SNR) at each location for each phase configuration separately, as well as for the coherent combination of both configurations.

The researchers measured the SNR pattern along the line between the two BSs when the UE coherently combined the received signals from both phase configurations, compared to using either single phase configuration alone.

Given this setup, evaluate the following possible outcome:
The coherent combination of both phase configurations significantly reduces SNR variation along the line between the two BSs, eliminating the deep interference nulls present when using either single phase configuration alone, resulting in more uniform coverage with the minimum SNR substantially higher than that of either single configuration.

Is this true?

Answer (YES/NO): YES